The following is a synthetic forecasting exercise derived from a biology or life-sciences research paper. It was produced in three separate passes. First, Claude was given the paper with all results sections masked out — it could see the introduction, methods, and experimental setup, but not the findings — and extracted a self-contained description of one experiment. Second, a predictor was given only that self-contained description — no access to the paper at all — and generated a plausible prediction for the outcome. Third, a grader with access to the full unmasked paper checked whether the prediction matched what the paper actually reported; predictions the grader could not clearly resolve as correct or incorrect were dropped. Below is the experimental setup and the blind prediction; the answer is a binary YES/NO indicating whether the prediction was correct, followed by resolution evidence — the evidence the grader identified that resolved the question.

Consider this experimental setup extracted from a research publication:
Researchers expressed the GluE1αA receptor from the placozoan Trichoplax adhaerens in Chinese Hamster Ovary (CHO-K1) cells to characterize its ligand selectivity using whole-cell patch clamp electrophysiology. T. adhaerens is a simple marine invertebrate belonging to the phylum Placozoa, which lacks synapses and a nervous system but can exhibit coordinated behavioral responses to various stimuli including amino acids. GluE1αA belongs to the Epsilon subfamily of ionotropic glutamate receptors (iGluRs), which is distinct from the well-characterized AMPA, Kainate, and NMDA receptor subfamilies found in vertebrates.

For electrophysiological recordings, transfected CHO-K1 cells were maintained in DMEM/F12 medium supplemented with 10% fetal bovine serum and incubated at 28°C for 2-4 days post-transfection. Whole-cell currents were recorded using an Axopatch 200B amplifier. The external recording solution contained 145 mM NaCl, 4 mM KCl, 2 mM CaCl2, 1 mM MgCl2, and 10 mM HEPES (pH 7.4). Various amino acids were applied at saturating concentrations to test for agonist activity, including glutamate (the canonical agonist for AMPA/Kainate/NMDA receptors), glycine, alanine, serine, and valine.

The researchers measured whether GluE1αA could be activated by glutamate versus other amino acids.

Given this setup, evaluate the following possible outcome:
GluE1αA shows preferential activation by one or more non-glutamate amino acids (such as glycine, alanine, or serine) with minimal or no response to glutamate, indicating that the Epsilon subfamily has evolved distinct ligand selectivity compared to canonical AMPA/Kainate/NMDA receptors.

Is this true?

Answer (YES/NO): YES